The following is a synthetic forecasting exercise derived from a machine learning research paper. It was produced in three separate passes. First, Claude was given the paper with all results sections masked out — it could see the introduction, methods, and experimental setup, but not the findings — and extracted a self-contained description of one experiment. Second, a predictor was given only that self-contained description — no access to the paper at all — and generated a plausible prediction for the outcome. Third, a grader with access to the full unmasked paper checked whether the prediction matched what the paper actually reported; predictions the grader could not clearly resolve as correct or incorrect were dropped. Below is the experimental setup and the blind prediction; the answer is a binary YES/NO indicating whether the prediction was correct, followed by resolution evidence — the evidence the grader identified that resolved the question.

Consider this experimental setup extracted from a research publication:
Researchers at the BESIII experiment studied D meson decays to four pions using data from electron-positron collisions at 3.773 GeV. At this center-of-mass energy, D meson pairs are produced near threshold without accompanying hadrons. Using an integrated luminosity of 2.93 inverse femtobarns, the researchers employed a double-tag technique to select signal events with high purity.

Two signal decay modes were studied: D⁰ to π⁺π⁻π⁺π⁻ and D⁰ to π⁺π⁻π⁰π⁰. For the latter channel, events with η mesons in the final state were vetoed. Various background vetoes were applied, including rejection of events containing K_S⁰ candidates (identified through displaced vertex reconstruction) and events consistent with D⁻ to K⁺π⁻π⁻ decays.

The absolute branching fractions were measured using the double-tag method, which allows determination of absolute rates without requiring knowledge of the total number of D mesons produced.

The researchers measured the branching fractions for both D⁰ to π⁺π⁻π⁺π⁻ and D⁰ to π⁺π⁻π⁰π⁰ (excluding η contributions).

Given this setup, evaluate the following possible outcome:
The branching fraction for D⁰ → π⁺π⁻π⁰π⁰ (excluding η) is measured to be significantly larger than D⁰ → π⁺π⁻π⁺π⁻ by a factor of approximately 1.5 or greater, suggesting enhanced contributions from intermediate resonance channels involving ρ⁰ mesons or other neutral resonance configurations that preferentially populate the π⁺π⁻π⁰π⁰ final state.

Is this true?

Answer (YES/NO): NO